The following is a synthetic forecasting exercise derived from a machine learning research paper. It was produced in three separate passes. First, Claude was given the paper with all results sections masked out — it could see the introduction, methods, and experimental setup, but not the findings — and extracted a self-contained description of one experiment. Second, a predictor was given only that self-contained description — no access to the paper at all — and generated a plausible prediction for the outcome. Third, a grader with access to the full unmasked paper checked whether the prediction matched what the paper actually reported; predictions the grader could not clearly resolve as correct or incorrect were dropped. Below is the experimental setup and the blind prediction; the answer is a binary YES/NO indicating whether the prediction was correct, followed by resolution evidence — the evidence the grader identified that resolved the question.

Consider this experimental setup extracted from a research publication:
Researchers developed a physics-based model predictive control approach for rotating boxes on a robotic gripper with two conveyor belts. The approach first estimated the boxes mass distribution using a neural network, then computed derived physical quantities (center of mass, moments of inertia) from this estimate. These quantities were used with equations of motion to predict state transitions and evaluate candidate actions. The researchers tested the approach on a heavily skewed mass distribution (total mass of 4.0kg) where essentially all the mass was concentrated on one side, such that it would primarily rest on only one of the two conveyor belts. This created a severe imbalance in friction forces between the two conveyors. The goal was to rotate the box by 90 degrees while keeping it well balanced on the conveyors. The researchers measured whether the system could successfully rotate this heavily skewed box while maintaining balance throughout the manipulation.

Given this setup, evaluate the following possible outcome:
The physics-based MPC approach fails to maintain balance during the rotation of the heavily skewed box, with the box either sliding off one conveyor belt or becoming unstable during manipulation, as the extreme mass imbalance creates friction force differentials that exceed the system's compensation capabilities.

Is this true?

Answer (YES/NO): NO